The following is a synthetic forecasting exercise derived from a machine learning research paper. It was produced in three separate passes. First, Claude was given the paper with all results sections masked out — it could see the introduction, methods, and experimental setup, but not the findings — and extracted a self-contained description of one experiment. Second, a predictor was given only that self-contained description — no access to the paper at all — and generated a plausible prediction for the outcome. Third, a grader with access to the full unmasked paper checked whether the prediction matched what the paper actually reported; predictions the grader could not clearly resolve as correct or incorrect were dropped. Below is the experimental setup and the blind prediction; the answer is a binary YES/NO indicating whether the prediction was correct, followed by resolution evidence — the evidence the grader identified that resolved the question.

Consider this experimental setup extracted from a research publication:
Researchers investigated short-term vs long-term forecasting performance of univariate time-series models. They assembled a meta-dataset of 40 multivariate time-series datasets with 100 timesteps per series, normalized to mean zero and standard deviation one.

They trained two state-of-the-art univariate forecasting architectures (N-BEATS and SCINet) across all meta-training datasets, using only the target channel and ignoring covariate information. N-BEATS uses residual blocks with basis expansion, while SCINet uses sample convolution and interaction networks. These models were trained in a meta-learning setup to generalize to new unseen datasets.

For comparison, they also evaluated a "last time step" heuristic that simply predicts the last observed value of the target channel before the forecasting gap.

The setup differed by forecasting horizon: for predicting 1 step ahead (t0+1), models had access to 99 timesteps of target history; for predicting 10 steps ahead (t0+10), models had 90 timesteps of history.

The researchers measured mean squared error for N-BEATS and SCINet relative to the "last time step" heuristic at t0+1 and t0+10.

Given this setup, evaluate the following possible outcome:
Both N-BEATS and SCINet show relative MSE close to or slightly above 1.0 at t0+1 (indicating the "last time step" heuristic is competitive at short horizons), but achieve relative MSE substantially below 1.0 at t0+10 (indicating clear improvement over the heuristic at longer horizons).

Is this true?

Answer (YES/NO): YES